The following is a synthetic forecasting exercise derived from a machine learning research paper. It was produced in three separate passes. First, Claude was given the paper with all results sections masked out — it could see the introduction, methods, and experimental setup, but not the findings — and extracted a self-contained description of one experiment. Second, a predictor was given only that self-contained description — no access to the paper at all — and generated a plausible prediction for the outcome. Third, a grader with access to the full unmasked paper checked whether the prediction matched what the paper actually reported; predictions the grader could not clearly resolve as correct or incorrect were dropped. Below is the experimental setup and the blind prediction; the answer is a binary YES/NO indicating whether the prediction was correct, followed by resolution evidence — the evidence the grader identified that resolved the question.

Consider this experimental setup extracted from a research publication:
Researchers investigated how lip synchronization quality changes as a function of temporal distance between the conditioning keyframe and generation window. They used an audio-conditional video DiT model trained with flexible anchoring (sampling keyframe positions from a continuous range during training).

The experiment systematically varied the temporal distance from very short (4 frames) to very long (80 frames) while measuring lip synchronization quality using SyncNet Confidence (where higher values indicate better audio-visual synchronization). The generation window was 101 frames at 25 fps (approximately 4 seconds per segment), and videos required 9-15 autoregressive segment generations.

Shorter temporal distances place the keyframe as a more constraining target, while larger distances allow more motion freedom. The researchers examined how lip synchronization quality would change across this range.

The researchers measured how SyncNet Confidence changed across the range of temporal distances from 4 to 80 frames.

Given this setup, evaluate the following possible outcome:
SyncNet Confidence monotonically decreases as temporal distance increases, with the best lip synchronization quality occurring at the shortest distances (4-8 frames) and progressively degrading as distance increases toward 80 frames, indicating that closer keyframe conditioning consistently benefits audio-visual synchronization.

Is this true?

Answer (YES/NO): NO